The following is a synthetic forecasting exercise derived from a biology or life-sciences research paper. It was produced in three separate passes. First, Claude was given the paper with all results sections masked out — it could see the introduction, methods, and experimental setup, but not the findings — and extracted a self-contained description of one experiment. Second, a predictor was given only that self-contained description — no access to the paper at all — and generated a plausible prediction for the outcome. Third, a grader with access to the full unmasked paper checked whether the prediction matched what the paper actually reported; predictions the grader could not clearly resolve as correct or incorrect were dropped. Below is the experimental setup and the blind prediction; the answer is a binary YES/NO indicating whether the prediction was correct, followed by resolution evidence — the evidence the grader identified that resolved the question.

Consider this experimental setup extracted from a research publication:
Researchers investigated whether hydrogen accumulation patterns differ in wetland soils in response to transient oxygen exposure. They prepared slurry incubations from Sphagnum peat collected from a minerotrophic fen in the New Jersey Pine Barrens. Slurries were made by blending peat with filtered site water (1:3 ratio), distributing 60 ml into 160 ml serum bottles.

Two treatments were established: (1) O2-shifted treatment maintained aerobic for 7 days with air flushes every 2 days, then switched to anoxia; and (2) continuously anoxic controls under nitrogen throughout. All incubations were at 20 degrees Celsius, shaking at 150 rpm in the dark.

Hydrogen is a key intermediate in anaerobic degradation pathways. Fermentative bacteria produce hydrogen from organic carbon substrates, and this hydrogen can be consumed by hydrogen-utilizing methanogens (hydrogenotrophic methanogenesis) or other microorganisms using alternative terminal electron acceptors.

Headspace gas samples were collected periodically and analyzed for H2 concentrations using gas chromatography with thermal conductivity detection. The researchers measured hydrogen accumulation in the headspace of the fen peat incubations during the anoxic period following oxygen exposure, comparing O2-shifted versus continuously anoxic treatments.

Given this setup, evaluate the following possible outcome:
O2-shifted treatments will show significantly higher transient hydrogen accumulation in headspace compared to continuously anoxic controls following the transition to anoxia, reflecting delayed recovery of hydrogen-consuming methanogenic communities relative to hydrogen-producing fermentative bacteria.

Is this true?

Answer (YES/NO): NO